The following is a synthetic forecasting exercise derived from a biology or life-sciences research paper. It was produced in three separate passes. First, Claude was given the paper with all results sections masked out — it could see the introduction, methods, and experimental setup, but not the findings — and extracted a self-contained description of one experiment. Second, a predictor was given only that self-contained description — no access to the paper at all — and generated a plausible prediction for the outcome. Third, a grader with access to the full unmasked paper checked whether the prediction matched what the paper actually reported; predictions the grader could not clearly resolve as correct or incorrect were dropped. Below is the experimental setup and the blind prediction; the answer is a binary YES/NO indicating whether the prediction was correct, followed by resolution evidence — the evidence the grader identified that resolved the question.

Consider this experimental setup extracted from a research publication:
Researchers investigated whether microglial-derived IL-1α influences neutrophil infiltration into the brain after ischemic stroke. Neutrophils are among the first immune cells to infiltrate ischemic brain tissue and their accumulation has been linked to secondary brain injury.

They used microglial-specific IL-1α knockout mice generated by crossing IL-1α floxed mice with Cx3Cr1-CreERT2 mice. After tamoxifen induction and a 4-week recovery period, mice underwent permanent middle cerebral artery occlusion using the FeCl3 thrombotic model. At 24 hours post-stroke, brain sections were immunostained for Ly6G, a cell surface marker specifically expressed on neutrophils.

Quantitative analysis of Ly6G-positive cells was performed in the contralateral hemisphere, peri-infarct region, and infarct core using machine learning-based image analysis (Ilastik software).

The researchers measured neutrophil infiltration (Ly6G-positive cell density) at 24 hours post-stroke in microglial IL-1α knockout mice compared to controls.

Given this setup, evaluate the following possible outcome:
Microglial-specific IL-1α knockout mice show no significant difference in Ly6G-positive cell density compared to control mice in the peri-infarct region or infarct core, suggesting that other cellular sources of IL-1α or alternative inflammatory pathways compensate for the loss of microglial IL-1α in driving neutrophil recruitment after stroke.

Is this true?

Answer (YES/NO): YES